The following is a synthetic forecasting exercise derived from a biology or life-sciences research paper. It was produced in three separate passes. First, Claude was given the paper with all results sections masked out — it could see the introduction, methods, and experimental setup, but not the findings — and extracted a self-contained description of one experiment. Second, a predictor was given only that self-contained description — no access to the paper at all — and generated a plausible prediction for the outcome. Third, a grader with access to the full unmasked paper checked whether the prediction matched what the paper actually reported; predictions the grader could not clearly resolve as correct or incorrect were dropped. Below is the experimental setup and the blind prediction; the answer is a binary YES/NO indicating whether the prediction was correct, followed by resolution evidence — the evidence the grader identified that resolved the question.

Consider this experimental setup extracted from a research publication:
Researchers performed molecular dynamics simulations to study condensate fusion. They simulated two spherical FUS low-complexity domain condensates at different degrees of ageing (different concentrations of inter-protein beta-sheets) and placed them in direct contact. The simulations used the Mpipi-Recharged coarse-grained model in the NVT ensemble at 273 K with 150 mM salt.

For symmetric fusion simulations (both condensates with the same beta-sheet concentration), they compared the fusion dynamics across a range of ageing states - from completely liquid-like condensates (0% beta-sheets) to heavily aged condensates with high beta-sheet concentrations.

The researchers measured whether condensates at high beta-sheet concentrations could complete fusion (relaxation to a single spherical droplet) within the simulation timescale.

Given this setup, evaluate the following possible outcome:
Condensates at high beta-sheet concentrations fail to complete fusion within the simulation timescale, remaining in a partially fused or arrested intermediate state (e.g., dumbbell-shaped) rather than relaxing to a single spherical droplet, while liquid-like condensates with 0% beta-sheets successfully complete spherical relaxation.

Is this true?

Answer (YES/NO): NO